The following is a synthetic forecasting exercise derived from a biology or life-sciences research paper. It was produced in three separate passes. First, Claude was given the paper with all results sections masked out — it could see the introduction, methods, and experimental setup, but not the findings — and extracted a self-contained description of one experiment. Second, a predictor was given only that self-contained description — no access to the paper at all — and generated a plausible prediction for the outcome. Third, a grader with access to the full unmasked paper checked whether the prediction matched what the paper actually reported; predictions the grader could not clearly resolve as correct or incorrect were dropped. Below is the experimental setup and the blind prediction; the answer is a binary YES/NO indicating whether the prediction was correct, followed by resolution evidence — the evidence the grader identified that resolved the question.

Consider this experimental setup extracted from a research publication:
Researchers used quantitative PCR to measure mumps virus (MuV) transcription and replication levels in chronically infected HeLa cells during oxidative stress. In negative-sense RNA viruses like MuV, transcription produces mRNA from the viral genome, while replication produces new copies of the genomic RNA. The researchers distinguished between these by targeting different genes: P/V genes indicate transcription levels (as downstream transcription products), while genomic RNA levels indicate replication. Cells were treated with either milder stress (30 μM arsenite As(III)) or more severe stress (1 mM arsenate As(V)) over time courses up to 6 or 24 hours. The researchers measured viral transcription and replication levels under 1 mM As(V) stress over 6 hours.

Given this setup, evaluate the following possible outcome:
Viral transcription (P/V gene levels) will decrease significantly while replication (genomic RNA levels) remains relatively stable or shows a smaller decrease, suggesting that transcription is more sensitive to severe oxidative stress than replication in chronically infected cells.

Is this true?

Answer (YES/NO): NO